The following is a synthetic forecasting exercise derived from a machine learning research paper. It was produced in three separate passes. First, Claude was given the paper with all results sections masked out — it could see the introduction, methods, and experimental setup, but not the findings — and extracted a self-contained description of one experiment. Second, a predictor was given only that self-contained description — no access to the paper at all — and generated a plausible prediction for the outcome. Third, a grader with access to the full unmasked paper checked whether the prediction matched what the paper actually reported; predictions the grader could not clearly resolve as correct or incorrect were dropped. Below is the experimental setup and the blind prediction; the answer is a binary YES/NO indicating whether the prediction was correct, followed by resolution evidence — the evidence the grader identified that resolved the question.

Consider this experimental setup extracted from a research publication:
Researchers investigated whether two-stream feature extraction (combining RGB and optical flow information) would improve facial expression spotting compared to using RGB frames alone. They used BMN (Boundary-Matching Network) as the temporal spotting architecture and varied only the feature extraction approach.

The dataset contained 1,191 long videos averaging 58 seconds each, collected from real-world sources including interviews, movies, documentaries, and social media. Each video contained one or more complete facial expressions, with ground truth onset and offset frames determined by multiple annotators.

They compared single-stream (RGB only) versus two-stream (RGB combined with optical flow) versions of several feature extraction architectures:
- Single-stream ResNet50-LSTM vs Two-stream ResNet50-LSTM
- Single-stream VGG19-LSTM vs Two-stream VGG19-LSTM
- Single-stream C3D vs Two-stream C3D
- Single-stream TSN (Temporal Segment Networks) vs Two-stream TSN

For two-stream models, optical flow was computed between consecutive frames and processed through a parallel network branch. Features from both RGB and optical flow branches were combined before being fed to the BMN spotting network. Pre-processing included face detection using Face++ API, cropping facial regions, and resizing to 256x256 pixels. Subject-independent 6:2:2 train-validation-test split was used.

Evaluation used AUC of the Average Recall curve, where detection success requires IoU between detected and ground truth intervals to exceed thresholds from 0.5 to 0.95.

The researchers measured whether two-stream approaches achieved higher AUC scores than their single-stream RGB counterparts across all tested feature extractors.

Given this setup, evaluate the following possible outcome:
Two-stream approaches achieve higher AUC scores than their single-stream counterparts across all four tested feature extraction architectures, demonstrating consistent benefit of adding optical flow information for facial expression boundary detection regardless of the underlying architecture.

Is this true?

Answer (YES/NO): NO